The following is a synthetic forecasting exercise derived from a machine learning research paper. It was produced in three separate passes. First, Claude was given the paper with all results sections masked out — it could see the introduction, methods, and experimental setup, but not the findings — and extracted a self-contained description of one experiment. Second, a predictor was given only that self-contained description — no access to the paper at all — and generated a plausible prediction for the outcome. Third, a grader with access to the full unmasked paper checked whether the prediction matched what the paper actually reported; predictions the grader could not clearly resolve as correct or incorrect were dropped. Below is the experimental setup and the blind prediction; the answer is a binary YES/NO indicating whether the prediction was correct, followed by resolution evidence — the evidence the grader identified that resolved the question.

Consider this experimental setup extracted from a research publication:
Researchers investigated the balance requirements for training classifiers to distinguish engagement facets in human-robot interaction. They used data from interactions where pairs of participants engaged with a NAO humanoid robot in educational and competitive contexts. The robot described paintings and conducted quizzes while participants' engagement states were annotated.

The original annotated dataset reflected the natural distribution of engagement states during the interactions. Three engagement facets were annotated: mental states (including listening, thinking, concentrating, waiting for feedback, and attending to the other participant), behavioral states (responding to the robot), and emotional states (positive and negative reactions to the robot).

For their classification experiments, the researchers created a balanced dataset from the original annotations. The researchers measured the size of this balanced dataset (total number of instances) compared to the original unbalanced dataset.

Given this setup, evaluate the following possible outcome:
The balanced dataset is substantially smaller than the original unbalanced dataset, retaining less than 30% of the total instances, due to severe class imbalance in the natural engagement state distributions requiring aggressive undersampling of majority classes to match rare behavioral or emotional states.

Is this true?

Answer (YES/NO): YES